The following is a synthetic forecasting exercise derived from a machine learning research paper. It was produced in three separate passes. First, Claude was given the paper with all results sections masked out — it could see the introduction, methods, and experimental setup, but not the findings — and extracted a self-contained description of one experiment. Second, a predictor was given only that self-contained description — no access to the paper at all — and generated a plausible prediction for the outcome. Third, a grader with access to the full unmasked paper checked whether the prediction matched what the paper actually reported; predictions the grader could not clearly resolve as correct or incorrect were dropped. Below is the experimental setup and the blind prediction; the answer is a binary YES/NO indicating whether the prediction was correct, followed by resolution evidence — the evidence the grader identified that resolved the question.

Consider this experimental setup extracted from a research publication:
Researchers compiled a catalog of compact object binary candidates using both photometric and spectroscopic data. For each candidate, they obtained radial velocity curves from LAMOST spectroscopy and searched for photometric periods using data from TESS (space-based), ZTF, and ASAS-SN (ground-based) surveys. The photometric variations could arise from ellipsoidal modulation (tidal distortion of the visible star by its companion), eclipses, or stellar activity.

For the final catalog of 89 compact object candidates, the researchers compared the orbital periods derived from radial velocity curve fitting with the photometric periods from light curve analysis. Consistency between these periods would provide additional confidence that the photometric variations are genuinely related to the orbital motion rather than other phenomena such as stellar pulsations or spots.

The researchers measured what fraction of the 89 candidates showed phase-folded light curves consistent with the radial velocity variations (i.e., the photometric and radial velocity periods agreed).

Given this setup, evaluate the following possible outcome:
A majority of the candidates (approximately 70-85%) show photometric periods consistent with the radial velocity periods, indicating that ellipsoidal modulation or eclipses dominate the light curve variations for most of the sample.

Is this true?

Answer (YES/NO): YES